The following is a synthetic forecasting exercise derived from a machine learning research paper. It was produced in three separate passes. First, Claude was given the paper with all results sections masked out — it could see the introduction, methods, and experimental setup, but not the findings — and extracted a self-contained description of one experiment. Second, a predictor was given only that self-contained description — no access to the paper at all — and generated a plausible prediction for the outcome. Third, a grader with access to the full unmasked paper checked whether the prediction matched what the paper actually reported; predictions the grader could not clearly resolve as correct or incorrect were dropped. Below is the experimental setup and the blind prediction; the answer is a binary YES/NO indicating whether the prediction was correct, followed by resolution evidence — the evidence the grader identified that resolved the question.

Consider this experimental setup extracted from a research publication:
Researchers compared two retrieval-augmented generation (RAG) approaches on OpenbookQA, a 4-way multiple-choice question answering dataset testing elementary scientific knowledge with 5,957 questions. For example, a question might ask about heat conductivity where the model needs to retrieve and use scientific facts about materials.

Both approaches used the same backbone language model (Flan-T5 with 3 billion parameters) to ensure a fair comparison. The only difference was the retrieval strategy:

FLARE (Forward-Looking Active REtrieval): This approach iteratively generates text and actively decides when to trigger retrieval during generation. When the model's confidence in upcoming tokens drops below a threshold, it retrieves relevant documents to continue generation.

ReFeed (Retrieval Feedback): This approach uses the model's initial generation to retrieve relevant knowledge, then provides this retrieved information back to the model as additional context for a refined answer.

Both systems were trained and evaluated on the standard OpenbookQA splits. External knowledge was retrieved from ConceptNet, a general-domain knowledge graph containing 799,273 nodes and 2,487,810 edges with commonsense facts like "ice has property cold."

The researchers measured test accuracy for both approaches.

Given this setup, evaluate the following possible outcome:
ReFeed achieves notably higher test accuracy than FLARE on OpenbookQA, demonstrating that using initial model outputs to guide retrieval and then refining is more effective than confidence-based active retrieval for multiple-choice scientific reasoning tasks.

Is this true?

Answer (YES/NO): NO